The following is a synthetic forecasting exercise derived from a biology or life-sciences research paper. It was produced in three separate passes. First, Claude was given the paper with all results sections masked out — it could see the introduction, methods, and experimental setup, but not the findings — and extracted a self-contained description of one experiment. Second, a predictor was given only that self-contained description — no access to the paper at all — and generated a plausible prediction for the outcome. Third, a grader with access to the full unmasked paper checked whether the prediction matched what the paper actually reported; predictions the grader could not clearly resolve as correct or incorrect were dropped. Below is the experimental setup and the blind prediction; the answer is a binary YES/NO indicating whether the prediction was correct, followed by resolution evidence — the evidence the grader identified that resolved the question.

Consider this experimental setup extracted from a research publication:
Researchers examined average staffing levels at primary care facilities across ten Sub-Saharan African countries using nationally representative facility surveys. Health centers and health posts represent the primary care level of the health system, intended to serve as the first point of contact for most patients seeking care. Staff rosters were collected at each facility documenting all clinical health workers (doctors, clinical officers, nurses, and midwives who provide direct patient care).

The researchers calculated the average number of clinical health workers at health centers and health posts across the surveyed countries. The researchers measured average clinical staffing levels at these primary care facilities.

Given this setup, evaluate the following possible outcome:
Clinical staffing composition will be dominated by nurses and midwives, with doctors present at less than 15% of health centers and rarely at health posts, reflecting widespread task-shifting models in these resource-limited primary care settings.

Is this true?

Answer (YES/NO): NO